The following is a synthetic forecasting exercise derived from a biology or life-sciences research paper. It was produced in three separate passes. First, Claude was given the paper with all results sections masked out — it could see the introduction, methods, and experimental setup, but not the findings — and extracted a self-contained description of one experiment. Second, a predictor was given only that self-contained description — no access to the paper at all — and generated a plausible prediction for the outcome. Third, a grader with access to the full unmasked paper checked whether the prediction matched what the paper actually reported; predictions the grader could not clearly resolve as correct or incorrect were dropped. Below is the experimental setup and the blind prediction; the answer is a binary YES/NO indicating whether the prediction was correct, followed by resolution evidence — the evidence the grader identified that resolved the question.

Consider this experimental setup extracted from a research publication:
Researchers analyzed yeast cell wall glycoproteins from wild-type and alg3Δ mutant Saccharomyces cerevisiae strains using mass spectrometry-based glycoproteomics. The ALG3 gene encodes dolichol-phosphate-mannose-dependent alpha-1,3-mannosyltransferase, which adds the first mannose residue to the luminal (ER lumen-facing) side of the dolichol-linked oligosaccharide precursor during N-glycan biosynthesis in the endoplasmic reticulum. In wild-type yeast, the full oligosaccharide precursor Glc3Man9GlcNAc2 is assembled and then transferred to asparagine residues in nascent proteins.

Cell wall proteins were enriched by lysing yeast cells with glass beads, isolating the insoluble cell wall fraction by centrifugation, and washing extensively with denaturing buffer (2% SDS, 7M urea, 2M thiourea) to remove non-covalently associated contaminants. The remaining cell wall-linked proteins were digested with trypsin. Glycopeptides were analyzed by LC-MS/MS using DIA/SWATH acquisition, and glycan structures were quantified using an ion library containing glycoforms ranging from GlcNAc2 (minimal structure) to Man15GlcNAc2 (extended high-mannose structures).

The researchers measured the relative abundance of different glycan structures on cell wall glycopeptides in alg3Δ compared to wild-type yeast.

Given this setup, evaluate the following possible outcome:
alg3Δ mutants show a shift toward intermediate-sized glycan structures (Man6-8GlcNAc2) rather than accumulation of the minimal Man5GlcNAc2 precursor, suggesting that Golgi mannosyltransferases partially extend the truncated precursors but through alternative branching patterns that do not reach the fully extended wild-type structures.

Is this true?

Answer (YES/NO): NO